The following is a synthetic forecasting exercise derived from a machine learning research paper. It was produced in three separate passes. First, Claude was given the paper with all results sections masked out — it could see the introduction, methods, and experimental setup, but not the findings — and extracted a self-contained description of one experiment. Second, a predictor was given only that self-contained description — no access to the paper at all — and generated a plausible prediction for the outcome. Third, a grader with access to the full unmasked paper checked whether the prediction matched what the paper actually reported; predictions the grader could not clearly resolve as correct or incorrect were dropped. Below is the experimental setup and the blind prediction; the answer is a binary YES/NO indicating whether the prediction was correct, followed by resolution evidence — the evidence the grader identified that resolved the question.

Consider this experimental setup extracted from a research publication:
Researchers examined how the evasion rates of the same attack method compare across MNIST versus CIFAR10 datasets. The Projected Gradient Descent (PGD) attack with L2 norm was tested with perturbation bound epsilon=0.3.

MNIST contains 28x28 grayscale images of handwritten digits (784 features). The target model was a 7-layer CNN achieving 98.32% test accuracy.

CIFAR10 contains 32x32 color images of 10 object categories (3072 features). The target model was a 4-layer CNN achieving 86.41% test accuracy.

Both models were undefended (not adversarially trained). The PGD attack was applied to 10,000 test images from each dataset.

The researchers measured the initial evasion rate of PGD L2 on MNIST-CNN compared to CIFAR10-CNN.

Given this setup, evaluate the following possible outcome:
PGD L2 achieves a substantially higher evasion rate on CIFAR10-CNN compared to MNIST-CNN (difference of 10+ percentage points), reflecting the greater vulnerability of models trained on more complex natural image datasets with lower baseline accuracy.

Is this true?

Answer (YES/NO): NO